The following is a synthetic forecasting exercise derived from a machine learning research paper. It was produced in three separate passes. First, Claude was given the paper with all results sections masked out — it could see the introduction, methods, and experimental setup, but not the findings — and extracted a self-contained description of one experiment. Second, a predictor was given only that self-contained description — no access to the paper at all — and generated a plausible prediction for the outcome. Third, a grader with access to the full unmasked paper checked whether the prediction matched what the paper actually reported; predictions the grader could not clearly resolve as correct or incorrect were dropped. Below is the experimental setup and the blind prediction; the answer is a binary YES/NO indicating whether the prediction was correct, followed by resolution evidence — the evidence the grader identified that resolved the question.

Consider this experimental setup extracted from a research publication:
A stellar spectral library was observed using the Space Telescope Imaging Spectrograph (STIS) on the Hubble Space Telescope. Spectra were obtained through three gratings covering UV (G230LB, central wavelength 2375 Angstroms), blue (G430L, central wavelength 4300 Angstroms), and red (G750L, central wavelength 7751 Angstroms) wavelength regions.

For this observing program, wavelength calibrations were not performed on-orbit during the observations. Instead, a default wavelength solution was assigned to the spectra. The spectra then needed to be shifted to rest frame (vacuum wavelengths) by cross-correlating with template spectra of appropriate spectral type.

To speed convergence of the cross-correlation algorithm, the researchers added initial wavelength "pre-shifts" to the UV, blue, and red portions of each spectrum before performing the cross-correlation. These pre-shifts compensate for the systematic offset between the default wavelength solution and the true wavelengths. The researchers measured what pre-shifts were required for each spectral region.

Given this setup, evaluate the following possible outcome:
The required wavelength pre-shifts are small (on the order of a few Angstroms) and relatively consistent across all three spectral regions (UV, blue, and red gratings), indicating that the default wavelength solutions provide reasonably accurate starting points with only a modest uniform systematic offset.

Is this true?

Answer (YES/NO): NO